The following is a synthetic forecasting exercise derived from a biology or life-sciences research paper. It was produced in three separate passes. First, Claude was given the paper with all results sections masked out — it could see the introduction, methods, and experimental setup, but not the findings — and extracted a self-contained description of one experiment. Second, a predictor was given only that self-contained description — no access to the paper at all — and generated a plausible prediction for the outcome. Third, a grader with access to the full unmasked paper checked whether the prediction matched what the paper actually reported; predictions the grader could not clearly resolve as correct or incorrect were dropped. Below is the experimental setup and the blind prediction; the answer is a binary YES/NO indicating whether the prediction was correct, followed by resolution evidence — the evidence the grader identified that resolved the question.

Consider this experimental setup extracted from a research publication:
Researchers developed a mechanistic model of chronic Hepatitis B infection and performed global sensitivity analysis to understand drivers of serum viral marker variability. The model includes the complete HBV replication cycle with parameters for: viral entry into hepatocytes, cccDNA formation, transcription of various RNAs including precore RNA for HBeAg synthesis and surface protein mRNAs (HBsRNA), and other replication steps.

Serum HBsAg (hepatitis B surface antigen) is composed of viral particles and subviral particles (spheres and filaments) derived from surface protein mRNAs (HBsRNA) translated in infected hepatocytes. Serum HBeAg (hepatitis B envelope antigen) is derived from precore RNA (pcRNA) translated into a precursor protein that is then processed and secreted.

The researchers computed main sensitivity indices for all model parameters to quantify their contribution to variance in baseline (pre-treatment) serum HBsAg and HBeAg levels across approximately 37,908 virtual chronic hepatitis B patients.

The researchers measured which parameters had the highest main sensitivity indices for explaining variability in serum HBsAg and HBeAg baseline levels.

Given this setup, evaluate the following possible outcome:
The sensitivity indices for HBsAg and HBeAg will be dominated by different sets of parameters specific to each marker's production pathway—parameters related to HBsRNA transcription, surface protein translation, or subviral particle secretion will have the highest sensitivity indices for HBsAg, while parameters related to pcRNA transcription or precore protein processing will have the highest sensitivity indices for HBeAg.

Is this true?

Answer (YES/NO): YES